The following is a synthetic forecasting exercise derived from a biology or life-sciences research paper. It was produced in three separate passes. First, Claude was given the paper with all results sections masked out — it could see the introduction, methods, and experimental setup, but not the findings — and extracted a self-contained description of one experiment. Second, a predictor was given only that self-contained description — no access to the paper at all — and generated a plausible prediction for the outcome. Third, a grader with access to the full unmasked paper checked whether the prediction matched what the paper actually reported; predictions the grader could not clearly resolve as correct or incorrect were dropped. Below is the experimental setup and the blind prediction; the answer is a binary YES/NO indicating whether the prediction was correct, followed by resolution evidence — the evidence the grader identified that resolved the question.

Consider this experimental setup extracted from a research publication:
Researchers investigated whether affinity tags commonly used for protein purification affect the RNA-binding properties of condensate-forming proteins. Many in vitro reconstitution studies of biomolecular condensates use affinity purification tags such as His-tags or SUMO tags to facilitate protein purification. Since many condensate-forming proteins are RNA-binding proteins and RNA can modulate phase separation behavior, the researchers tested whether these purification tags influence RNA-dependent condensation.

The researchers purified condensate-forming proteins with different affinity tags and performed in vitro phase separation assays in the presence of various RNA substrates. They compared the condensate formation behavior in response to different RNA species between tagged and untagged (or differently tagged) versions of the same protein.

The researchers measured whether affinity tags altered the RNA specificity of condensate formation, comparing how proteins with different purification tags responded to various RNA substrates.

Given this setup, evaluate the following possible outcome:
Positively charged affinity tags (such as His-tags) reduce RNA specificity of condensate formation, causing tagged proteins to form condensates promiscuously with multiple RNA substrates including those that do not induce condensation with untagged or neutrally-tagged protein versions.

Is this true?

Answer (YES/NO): YES